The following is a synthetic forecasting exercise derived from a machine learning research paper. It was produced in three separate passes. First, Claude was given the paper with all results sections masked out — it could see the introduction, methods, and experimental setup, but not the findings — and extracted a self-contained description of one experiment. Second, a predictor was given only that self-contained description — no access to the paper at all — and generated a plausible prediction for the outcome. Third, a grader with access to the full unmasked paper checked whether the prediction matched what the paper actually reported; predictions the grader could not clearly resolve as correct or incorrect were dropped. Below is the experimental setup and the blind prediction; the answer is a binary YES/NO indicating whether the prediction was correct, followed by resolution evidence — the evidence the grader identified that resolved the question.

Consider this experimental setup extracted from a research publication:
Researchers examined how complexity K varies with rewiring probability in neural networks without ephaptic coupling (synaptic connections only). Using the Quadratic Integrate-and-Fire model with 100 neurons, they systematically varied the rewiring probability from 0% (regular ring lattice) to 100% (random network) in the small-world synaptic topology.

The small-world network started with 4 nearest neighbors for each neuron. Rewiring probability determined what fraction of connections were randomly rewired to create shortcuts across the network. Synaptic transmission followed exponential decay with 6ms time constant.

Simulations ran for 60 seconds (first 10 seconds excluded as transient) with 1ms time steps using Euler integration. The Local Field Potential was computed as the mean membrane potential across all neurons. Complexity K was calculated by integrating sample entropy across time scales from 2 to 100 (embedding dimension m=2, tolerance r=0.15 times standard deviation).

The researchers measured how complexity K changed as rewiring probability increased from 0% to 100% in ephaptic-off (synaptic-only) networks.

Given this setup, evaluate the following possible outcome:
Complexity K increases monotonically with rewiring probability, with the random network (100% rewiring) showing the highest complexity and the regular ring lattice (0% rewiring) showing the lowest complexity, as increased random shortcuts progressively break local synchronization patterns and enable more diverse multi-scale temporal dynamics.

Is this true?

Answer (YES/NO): NO